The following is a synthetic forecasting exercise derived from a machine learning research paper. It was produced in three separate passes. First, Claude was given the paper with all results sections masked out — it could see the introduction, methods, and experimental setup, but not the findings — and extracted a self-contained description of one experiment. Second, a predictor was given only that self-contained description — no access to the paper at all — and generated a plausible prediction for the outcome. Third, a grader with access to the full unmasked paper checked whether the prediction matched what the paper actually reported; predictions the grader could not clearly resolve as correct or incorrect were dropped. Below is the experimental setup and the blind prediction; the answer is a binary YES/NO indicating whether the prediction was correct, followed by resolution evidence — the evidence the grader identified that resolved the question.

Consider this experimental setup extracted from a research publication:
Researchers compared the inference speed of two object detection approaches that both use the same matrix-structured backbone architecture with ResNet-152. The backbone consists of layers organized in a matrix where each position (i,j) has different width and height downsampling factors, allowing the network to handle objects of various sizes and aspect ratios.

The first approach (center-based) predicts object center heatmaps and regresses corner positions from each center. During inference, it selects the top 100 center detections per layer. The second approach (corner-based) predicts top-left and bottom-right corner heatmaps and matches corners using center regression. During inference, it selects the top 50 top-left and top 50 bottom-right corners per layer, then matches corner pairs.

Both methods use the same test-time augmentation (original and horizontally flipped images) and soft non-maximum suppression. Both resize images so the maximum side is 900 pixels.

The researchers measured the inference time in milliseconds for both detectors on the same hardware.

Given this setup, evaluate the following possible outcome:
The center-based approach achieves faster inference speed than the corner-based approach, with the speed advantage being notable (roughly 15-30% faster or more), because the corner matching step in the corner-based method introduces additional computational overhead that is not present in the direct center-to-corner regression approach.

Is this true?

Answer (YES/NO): YES